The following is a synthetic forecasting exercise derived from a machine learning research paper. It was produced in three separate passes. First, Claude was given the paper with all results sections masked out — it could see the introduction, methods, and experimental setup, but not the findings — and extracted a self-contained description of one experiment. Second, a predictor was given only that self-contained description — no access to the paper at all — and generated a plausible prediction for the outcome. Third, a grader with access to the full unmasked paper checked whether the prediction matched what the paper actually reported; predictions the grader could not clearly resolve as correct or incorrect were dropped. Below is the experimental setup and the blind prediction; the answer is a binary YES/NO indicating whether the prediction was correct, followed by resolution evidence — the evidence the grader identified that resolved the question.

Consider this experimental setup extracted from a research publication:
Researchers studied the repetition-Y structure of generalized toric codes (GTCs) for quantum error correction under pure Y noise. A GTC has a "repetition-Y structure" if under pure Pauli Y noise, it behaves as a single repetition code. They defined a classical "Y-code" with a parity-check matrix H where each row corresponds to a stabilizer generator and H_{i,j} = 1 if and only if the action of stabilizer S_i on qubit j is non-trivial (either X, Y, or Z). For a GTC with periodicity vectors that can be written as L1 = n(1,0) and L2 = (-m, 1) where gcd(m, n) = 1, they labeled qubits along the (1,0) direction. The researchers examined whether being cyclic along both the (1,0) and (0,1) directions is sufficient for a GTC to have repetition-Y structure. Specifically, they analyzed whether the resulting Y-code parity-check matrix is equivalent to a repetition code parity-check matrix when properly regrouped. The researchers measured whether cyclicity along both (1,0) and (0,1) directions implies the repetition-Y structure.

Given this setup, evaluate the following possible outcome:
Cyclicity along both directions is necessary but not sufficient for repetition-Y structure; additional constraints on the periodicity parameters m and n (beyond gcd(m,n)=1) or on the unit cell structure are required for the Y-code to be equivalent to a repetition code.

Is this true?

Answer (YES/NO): NO